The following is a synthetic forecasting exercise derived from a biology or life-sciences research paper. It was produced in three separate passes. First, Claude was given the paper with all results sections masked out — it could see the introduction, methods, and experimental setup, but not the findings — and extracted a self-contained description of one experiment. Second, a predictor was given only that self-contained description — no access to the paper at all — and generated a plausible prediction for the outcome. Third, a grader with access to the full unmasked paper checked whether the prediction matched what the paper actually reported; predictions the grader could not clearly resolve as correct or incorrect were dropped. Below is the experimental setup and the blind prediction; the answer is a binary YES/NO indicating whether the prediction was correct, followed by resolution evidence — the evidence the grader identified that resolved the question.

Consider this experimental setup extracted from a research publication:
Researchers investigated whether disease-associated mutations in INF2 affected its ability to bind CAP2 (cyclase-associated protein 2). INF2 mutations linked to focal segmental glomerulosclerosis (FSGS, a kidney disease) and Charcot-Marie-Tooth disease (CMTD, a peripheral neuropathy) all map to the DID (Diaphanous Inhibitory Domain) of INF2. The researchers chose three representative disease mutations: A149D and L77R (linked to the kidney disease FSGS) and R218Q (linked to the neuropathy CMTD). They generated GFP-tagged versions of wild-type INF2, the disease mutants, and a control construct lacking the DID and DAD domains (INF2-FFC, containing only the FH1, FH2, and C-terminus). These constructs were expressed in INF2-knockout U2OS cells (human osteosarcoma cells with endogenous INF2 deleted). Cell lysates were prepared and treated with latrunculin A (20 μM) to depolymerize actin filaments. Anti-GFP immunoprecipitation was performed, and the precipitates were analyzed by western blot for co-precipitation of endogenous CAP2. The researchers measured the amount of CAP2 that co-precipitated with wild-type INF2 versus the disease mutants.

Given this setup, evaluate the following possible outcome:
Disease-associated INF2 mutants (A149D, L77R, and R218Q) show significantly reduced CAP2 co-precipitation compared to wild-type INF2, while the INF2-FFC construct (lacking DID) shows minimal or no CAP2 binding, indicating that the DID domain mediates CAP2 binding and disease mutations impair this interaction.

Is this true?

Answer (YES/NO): YES